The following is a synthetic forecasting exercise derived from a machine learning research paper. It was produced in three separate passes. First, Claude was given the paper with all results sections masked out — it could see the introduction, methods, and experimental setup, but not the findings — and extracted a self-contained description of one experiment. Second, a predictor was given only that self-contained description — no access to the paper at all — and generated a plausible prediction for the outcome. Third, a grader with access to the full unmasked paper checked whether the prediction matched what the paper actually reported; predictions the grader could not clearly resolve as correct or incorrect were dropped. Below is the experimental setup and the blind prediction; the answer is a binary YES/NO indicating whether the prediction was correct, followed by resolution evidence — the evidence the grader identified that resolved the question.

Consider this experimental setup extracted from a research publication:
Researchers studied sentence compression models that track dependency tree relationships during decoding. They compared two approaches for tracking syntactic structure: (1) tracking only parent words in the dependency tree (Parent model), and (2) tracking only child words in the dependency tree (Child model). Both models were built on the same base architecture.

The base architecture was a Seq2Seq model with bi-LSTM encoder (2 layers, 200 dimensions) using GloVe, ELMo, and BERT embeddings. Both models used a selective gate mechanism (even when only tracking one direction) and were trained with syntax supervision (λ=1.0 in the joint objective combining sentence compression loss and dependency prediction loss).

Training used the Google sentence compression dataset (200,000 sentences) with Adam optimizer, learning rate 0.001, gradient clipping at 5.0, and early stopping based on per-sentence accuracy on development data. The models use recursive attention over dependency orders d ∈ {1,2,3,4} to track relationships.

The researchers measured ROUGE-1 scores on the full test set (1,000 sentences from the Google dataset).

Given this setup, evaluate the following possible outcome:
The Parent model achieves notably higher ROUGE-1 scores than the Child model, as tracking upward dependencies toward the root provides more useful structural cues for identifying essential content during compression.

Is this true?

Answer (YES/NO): NO